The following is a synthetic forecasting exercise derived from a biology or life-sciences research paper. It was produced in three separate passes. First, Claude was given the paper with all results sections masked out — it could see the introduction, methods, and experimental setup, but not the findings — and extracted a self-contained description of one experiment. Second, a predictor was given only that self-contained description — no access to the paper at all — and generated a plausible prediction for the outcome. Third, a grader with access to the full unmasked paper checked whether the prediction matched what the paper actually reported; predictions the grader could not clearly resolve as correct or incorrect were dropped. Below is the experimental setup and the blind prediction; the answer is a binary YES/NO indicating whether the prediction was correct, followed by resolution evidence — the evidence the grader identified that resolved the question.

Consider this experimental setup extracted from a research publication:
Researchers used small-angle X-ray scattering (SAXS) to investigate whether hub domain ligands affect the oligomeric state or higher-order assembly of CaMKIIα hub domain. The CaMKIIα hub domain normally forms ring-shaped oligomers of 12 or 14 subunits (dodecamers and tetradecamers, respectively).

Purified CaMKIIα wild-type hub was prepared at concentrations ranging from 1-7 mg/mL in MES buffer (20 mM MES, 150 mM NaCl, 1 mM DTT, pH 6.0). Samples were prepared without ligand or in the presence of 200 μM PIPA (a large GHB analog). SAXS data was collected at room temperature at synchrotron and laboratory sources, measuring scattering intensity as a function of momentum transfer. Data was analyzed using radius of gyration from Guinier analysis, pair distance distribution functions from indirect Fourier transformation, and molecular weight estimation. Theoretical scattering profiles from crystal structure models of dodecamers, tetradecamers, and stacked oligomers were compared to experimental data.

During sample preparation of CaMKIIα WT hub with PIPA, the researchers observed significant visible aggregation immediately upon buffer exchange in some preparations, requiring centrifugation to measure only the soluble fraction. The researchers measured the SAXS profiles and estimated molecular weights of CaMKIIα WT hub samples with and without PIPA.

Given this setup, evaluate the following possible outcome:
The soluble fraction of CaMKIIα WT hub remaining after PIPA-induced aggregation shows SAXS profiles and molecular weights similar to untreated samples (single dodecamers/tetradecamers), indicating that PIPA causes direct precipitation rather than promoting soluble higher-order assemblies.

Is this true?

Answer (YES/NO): NO